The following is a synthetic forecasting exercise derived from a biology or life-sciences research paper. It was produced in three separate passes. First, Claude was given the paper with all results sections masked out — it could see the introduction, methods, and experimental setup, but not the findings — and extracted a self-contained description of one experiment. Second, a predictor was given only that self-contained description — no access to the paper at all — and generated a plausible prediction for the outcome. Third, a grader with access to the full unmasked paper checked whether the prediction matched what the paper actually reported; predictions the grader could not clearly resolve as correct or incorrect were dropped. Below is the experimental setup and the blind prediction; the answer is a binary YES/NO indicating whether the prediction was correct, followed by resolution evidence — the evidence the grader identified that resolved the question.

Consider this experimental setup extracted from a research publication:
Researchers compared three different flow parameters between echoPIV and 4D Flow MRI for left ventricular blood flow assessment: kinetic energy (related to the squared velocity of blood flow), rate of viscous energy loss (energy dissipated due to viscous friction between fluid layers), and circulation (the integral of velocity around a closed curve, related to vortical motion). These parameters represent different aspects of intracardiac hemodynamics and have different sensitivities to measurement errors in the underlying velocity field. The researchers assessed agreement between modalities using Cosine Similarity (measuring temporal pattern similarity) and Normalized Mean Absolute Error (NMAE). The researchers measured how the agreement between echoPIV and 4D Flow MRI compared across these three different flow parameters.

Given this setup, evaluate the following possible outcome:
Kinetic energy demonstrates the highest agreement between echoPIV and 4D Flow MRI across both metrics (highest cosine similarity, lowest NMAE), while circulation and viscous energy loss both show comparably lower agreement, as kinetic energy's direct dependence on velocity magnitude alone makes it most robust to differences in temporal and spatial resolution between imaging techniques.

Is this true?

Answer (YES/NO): NO